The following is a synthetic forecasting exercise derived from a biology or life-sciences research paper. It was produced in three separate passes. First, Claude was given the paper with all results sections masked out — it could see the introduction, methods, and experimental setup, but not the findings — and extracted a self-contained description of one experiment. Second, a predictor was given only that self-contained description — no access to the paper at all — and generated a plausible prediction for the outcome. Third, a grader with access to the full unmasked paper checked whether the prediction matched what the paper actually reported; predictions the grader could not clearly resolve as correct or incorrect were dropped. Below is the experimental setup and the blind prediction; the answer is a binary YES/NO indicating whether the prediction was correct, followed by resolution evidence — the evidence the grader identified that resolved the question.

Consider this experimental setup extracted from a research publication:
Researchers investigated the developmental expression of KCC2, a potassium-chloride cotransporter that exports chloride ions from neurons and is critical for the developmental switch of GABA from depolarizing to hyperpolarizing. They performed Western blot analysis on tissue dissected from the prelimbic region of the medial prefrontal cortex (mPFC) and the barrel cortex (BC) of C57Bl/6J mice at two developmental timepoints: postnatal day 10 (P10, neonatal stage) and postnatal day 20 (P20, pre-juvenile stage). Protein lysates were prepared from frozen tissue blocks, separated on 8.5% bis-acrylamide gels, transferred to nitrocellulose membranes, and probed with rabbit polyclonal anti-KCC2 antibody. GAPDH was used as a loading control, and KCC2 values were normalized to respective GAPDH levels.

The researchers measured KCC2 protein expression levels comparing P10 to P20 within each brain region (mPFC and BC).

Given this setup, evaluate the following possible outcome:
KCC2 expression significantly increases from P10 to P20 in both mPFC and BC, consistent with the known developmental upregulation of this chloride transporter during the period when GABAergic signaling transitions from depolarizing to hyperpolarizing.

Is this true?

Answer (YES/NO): NO